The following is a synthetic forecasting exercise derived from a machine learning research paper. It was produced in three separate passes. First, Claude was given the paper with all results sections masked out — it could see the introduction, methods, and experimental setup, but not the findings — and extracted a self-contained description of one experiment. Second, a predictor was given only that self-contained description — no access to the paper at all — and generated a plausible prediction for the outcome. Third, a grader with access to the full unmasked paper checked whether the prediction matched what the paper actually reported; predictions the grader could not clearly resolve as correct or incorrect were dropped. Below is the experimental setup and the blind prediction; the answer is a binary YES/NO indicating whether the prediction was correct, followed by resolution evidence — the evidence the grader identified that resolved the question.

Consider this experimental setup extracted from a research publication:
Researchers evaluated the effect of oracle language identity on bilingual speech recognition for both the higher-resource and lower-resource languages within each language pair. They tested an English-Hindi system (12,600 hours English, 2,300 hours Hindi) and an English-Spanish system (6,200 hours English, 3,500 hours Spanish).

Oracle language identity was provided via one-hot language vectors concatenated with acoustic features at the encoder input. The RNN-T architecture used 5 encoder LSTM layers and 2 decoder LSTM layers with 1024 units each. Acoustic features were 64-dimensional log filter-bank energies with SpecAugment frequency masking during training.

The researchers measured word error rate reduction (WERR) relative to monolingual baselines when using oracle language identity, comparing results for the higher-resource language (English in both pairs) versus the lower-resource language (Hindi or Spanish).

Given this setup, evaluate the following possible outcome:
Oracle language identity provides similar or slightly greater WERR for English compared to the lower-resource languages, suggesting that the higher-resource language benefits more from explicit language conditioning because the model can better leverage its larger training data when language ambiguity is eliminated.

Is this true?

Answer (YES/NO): NO